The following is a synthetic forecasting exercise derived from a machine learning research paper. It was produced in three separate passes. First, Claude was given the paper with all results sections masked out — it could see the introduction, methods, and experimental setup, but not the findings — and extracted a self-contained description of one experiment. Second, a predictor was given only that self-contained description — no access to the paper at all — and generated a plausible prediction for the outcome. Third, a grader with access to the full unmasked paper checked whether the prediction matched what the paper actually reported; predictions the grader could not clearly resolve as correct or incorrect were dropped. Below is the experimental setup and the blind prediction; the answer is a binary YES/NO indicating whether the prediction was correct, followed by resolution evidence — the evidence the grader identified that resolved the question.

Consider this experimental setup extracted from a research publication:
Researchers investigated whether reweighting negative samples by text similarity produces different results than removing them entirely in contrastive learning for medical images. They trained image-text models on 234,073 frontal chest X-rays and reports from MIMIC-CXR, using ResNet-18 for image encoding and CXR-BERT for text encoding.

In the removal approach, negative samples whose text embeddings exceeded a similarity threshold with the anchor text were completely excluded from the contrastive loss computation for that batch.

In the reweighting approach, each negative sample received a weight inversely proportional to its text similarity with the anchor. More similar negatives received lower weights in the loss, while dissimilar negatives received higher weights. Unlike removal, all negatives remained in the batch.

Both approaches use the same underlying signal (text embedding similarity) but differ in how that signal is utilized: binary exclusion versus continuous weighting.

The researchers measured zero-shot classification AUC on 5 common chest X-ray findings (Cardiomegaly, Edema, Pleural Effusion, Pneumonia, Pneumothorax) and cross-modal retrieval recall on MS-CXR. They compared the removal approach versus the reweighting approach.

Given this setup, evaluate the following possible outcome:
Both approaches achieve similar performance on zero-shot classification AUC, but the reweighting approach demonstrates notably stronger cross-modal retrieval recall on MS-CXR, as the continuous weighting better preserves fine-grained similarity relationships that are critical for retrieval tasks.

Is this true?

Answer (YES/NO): NO